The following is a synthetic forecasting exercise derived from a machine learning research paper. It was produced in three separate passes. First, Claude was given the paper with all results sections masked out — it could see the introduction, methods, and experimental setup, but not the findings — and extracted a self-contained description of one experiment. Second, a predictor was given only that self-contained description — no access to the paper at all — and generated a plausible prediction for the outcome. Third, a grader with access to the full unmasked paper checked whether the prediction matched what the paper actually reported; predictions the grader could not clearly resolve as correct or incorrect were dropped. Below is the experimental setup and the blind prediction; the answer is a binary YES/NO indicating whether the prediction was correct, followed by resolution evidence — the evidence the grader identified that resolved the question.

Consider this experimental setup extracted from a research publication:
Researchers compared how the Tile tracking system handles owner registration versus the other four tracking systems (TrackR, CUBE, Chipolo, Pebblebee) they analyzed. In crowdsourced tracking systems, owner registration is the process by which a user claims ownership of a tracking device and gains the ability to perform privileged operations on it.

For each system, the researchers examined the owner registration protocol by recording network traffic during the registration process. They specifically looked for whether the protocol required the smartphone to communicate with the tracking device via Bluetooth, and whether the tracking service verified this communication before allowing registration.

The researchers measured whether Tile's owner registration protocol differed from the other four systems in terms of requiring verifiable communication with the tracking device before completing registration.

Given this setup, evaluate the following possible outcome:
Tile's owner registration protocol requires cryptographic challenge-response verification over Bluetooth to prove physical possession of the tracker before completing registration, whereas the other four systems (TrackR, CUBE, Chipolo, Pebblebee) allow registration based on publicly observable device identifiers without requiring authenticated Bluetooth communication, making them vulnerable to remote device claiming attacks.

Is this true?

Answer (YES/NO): NO